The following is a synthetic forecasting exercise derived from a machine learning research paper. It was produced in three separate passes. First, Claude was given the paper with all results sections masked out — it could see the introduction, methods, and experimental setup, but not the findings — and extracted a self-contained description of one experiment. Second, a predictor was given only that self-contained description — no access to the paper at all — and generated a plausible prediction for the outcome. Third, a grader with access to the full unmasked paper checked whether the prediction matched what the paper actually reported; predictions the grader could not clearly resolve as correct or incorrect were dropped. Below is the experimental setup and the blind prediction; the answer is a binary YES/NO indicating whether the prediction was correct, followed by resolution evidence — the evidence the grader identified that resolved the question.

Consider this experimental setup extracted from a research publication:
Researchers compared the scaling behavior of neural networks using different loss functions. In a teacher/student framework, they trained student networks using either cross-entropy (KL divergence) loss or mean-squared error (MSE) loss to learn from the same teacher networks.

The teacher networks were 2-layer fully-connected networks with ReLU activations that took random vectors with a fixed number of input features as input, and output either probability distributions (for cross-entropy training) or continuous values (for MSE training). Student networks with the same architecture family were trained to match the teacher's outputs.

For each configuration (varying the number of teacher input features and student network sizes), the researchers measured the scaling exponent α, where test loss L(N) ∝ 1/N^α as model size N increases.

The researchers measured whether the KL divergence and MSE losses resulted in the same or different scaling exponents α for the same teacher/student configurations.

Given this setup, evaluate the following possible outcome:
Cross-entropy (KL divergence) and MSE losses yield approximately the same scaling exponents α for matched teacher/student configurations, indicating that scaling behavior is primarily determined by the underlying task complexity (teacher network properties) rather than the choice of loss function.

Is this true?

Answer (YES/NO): YES